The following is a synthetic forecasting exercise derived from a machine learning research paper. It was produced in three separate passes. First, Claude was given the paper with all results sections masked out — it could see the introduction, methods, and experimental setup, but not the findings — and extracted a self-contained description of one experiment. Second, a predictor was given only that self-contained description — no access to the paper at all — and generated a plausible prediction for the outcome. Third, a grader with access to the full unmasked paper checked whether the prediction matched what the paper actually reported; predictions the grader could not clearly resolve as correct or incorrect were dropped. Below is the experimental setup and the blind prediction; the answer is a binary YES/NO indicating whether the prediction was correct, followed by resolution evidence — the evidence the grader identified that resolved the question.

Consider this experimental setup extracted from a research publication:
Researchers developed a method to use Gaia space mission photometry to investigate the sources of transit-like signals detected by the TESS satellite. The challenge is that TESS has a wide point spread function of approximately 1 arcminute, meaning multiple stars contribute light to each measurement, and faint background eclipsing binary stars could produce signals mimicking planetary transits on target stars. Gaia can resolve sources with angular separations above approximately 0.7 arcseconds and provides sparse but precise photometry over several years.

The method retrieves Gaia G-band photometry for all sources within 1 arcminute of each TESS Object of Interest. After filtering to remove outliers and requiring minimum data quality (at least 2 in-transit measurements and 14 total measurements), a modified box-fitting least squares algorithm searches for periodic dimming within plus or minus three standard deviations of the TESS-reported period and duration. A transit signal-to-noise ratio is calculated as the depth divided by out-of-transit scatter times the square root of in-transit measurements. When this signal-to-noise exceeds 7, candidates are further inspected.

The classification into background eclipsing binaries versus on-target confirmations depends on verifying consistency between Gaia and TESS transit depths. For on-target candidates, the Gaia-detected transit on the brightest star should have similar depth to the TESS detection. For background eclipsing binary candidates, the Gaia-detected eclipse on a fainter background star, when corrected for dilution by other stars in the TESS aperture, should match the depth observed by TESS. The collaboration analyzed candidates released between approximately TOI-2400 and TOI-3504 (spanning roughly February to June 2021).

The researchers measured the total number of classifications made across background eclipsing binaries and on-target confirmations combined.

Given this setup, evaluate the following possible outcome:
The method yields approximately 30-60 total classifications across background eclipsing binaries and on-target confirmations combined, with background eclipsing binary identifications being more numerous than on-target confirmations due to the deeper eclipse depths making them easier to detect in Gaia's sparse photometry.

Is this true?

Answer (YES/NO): NO